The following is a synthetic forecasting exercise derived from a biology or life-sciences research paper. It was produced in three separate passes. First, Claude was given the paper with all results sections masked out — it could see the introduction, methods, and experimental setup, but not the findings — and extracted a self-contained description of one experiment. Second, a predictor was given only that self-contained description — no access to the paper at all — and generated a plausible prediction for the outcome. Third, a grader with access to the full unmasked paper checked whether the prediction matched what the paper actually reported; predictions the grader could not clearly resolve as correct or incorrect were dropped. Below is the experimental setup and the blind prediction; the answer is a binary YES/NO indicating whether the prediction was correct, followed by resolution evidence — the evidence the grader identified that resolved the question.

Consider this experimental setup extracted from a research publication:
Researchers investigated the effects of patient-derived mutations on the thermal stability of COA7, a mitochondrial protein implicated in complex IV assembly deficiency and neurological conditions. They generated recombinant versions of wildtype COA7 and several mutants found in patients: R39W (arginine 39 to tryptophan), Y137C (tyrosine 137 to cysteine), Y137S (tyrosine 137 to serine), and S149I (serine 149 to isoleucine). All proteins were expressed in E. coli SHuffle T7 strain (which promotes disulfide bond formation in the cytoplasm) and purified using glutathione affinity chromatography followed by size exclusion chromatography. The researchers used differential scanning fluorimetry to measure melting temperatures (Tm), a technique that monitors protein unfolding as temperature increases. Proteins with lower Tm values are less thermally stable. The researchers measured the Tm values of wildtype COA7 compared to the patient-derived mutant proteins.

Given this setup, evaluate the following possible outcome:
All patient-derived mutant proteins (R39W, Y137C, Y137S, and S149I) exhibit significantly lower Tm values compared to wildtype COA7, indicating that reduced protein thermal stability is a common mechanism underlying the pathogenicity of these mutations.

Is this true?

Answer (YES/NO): NO